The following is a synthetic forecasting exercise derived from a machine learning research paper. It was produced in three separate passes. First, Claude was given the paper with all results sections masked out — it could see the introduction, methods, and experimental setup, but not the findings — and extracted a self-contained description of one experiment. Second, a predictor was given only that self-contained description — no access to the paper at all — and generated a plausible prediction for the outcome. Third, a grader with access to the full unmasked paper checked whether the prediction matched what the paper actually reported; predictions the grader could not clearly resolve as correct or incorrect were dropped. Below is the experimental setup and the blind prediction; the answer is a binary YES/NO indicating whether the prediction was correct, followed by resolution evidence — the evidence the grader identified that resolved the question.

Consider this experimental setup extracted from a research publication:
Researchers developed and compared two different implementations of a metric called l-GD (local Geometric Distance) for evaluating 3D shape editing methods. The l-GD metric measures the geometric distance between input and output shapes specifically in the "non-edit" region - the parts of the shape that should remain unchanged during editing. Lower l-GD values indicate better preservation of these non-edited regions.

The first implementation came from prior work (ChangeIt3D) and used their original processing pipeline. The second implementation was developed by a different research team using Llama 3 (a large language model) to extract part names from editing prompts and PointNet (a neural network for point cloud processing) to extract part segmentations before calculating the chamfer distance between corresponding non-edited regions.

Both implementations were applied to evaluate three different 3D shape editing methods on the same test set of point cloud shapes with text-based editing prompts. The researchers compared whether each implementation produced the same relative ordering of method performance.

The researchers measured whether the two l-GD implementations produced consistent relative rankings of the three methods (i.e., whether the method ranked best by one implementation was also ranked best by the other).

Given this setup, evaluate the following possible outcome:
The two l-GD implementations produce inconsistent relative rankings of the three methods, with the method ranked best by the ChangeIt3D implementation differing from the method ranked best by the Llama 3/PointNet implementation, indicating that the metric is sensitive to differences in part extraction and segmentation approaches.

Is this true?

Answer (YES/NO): NO